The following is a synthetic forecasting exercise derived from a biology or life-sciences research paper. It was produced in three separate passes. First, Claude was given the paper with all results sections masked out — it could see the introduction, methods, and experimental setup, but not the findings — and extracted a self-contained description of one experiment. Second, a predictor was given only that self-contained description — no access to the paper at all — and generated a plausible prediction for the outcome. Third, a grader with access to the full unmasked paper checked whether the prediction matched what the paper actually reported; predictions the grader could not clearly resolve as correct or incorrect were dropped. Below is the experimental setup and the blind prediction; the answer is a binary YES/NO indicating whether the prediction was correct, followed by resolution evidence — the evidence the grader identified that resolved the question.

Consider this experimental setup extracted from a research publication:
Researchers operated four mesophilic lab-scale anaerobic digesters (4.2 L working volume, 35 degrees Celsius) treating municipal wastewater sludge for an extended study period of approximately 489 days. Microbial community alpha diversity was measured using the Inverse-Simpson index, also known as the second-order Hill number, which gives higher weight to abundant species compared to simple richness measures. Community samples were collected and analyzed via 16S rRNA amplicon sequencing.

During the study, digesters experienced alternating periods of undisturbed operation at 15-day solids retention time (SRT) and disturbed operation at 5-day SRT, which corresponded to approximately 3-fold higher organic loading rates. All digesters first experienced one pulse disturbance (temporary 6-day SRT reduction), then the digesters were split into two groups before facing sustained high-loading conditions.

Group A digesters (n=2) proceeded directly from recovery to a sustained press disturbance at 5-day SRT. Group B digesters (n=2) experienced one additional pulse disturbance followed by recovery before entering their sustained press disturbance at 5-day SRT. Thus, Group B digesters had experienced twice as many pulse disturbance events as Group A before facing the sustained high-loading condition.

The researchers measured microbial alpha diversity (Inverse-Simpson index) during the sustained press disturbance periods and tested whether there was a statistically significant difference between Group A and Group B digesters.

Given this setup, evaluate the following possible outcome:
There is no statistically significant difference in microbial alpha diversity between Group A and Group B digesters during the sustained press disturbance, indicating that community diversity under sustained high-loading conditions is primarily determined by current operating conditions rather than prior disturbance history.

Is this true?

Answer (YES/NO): YES